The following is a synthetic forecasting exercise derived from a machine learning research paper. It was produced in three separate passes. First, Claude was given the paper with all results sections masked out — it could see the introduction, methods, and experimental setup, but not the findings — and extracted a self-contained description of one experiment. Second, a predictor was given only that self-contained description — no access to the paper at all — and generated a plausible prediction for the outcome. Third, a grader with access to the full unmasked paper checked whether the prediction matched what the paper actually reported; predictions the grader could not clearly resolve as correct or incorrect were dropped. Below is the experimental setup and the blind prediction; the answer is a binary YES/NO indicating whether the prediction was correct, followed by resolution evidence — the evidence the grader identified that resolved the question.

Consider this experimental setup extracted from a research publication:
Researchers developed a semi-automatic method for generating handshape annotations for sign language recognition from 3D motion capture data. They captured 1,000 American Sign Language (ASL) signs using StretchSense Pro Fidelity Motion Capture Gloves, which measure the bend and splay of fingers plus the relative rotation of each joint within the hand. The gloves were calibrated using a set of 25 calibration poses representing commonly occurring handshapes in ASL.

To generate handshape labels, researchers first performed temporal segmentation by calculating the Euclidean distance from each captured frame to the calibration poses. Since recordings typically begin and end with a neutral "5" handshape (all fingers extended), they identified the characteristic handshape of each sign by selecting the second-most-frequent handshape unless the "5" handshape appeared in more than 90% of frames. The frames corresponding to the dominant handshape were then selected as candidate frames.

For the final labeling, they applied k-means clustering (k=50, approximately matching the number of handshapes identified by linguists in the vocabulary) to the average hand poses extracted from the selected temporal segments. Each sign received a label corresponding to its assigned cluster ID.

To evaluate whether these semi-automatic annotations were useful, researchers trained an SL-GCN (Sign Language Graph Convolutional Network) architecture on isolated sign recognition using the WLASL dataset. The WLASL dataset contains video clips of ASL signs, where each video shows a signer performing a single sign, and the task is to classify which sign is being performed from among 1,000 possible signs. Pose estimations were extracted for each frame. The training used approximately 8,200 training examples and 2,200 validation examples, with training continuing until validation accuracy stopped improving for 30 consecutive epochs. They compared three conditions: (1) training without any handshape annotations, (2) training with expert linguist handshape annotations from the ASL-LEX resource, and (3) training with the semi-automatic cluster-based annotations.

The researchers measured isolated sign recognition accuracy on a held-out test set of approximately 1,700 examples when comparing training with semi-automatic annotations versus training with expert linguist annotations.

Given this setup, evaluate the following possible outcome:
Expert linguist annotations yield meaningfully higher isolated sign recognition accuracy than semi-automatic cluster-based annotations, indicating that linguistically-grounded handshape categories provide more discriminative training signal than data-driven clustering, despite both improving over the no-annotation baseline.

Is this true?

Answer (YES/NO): NO